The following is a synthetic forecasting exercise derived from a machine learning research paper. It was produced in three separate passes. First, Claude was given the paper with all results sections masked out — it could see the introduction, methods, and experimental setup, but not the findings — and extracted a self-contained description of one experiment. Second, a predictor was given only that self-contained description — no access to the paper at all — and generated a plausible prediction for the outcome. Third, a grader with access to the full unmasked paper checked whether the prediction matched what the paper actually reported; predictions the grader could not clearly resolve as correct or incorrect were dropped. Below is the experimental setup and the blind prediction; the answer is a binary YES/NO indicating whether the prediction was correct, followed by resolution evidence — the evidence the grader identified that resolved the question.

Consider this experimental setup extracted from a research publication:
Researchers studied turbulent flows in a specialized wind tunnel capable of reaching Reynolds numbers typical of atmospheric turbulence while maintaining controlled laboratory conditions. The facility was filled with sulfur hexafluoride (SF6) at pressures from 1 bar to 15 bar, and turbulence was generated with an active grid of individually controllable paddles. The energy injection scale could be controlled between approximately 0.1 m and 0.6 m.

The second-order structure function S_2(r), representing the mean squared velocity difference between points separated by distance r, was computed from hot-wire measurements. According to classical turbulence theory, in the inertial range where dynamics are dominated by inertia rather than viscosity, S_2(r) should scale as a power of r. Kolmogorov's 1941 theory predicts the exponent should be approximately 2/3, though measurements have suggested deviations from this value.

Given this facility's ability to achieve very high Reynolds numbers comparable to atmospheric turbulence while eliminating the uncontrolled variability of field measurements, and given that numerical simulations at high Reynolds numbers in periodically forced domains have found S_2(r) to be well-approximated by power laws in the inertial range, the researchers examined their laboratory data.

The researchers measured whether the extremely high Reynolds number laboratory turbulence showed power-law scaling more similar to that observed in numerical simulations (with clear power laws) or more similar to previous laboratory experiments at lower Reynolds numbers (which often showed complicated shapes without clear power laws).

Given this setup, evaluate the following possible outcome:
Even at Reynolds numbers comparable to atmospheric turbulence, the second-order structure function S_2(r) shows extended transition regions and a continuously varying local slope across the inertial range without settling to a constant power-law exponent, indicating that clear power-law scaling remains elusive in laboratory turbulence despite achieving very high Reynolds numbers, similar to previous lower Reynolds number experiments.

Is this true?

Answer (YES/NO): YES